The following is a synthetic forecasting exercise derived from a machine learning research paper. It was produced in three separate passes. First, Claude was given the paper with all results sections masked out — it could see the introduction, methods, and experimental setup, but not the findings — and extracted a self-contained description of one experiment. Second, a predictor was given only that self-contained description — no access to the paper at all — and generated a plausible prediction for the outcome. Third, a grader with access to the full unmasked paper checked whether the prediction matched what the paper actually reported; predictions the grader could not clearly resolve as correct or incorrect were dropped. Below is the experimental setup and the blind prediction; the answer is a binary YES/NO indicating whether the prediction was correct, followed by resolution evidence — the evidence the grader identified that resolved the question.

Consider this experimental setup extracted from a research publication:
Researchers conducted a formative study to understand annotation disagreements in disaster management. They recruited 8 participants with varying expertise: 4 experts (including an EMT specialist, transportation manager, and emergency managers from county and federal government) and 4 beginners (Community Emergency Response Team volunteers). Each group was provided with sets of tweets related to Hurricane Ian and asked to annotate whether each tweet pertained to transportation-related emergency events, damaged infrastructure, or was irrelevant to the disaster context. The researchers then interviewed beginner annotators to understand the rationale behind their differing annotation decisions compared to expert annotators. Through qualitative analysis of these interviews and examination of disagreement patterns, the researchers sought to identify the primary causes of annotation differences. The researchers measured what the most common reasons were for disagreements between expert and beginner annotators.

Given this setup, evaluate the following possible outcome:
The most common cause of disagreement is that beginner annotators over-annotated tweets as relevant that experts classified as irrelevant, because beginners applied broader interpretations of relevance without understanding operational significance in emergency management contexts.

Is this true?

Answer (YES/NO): NO